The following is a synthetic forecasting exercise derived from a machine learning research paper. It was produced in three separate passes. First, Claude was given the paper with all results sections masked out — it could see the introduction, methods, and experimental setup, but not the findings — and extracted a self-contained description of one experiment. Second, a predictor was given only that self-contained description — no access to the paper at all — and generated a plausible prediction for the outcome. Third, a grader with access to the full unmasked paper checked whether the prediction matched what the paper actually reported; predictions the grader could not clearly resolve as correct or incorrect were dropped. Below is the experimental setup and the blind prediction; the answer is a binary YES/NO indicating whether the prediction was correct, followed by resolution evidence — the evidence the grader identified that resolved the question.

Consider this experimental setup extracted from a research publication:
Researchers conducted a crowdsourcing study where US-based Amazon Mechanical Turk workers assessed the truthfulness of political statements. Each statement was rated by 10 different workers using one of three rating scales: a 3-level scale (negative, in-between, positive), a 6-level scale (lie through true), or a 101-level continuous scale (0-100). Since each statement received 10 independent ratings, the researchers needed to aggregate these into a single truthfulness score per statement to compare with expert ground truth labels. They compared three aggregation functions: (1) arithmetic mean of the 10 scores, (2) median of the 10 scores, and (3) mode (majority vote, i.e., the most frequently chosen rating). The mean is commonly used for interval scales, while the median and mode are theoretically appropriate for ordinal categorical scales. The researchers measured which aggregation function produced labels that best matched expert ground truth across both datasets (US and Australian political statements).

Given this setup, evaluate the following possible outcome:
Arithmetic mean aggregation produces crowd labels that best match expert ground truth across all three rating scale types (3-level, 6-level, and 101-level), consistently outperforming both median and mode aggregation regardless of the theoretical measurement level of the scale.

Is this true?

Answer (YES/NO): YES